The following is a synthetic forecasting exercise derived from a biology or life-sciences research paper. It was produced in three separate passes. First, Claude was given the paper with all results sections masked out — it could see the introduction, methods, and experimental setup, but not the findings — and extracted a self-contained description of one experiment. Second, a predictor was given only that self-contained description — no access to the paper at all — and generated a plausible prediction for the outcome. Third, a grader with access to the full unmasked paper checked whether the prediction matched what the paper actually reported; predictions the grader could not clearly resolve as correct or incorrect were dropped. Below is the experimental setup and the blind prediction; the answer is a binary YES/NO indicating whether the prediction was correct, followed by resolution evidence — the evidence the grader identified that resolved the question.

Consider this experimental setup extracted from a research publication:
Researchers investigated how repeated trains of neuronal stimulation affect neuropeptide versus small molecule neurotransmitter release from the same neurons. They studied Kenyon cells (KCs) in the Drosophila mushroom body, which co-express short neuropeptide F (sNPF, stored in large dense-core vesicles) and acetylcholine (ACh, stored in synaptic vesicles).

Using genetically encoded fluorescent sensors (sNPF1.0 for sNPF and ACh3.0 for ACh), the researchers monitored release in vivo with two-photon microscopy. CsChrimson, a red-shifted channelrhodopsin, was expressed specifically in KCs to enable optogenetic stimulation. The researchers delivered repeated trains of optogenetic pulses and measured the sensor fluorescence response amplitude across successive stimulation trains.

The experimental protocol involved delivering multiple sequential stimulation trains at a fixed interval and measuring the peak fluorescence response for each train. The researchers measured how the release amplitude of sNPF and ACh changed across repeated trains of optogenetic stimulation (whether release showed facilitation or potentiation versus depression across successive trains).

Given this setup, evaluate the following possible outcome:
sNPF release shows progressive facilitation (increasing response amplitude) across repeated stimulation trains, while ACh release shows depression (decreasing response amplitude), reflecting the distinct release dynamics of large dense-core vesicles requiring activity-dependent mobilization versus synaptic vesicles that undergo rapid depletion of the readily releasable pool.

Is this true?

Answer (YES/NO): YES